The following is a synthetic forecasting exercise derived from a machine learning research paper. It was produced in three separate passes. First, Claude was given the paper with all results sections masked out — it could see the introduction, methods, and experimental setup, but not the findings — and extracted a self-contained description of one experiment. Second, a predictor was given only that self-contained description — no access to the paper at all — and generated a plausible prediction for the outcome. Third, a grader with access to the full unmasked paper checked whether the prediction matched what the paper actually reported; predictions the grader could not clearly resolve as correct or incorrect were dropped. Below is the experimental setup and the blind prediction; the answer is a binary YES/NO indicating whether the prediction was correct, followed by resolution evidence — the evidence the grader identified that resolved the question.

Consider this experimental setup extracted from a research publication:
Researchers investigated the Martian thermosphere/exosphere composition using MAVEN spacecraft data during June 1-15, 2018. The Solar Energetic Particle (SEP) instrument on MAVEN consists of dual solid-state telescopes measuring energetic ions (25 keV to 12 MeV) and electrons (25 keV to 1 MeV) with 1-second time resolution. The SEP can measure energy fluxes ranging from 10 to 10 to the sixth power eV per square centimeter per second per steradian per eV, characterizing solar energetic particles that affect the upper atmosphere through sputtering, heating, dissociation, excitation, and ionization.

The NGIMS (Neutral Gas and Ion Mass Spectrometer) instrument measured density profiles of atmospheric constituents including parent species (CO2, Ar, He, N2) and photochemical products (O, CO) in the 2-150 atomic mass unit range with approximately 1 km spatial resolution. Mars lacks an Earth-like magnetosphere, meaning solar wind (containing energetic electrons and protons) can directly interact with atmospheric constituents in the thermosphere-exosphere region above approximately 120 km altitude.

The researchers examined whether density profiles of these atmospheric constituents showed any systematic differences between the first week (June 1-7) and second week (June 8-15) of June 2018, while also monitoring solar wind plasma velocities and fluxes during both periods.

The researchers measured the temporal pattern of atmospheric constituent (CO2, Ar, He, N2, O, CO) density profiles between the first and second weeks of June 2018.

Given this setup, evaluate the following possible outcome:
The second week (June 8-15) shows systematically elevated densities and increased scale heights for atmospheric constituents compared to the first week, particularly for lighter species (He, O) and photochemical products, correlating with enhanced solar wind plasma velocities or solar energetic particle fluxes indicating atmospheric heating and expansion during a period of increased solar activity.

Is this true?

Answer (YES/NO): NO